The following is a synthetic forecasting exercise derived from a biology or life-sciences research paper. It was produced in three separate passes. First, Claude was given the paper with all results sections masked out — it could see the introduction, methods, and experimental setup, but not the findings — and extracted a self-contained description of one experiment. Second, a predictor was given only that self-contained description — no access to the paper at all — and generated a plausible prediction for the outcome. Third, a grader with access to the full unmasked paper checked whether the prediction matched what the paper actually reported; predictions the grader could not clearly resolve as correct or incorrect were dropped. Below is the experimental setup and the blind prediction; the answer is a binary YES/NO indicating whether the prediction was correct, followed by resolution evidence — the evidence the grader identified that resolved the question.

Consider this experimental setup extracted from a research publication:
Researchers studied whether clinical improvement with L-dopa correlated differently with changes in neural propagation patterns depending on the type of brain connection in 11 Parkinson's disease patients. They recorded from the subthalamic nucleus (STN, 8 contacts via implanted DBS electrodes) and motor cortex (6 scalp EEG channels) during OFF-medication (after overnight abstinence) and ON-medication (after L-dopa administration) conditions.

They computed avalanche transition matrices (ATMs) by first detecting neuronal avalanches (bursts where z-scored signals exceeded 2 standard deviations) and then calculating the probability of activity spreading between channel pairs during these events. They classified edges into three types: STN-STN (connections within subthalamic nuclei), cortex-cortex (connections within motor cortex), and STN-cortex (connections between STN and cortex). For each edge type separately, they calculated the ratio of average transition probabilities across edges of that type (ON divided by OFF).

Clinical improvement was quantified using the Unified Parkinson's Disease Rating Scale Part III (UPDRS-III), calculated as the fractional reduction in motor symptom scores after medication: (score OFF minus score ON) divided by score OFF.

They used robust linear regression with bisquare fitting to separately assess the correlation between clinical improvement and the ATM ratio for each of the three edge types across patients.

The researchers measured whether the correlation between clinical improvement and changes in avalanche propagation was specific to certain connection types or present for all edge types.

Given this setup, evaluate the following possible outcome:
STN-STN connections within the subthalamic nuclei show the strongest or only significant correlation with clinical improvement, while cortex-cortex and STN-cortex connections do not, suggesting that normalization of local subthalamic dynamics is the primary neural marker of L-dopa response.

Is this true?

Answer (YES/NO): NO